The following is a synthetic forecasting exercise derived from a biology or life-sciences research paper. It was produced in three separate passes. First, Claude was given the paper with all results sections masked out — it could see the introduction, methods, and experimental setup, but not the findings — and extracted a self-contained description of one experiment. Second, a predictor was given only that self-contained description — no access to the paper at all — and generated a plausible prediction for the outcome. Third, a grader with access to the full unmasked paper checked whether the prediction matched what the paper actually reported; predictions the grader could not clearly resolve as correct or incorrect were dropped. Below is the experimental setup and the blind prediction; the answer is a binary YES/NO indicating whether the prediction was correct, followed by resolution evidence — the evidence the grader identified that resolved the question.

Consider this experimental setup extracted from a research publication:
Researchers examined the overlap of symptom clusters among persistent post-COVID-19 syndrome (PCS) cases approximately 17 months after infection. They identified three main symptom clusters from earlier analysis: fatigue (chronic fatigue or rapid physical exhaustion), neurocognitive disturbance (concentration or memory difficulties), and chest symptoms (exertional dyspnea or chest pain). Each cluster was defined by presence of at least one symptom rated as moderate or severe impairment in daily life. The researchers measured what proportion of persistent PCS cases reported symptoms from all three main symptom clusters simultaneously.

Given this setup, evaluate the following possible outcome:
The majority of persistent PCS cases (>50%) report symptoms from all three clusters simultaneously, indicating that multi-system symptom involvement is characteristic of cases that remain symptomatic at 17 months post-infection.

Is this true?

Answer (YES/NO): NO